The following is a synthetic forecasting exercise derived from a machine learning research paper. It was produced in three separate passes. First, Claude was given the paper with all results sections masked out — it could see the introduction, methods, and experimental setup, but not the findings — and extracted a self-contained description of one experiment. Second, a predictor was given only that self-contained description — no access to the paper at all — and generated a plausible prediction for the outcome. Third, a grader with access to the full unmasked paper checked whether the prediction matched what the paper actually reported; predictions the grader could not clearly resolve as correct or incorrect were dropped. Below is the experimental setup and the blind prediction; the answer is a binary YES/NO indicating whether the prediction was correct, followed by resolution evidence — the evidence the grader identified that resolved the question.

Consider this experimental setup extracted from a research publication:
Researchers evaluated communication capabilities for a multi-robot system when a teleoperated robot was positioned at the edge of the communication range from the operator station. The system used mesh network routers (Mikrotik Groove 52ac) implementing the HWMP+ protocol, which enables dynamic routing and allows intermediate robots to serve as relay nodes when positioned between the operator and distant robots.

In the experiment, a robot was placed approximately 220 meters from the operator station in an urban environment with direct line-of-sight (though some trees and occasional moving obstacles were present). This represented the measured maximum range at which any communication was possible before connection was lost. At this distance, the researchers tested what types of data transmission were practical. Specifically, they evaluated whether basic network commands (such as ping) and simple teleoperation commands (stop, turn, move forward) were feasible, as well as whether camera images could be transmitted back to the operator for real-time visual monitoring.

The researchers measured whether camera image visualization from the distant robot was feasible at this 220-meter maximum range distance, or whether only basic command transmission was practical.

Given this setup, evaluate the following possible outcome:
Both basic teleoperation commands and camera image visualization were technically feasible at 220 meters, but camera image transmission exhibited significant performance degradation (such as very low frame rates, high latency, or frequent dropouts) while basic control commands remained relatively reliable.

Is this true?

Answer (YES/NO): NO